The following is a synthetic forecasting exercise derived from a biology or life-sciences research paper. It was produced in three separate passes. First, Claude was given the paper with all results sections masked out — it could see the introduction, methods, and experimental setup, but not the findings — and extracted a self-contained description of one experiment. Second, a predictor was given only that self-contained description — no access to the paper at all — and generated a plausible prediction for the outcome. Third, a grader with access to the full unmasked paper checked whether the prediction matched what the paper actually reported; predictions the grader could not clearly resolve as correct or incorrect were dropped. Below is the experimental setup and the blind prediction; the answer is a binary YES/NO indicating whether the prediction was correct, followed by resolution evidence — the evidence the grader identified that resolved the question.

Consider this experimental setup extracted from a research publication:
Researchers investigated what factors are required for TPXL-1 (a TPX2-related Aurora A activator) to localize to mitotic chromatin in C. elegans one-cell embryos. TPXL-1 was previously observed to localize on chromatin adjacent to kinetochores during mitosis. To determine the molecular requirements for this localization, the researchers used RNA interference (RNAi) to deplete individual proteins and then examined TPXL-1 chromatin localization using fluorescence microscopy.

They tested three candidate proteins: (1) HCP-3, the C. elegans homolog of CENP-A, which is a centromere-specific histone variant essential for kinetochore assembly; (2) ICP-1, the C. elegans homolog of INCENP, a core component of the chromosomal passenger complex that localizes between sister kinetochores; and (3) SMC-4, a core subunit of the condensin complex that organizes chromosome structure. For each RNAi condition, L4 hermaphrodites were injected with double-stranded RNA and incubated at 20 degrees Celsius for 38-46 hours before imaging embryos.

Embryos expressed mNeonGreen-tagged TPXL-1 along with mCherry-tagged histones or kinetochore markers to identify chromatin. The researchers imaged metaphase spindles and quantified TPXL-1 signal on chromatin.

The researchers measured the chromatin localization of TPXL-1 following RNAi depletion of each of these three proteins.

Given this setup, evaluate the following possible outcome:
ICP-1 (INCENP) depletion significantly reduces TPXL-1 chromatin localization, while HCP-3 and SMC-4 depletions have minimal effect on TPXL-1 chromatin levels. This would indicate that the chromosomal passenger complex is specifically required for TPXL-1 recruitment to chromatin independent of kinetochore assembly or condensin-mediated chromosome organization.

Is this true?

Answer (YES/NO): NO